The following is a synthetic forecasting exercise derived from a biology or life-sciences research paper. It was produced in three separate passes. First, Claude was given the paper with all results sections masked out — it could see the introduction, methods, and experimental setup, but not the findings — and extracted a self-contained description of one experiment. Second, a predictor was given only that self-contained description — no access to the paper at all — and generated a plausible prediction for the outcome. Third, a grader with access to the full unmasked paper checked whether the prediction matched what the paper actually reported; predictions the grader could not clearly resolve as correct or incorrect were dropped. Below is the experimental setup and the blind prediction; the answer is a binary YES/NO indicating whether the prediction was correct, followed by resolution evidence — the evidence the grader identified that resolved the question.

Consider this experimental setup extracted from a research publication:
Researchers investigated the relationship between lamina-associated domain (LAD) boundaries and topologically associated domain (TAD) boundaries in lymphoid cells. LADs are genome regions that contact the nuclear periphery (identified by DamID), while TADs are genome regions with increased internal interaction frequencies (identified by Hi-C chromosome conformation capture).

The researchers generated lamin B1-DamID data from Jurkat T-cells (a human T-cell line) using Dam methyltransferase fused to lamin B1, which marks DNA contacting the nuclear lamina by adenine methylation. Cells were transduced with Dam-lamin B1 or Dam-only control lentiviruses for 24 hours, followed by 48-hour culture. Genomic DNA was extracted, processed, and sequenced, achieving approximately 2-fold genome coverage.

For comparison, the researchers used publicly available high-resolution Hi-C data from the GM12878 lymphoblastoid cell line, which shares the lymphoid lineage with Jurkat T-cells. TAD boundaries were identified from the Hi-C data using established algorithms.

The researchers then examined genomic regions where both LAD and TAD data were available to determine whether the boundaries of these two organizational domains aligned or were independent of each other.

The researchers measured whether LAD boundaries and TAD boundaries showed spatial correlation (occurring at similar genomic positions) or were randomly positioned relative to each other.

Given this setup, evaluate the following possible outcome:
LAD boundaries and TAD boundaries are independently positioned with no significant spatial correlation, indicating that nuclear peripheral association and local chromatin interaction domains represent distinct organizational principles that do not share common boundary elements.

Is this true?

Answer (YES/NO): NO